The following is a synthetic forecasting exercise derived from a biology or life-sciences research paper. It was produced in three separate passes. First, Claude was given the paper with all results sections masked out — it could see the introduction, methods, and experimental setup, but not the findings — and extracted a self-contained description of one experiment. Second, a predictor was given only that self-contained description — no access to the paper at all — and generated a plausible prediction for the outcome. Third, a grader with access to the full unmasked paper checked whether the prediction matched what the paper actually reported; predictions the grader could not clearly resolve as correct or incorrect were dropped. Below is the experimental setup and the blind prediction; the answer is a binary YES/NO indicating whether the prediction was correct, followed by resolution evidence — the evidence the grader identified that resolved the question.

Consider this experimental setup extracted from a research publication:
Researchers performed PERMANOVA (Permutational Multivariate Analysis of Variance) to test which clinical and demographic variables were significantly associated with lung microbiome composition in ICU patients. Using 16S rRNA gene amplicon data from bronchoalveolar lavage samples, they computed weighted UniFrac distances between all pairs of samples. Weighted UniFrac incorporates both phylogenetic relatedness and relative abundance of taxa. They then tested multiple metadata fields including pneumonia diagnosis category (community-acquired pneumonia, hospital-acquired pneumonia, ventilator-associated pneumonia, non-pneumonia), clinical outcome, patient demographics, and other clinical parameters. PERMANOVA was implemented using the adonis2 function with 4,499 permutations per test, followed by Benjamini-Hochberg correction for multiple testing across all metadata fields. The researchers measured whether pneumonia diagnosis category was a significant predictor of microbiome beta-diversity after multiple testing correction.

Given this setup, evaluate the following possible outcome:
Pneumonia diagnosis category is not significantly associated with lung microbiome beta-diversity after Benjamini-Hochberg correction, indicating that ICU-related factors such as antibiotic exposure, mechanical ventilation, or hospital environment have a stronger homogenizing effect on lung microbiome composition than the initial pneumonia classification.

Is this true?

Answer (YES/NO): NO